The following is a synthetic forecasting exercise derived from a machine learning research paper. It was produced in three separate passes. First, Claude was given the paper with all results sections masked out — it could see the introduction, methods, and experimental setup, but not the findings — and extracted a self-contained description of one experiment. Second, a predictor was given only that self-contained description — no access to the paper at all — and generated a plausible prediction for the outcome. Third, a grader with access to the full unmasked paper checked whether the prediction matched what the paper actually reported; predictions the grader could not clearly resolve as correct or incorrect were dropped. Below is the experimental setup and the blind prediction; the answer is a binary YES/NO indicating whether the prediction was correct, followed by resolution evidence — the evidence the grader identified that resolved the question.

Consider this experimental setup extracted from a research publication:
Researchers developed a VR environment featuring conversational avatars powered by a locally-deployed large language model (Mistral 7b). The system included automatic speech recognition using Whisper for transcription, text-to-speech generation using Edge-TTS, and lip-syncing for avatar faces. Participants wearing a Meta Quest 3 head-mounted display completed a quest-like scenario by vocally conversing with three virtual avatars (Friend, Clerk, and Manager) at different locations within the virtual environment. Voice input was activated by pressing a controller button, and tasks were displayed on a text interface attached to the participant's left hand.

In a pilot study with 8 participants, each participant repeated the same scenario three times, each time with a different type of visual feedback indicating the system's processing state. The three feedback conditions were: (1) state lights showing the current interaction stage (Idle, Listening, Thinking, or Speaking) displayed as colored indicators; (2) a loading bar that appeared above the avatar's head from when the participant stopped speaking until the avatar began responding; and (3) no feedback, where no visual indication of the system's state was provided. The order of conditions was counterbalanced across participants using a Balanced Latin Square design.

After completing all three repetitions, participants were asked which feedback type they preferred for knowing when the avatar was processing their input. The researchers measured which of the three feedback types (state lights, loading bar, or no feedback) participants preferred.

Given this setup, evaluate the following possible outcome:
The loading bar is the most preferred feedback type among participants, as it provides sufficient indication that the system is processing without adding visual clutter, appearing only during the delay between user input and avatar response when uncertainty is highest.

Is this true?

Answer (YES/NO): NO